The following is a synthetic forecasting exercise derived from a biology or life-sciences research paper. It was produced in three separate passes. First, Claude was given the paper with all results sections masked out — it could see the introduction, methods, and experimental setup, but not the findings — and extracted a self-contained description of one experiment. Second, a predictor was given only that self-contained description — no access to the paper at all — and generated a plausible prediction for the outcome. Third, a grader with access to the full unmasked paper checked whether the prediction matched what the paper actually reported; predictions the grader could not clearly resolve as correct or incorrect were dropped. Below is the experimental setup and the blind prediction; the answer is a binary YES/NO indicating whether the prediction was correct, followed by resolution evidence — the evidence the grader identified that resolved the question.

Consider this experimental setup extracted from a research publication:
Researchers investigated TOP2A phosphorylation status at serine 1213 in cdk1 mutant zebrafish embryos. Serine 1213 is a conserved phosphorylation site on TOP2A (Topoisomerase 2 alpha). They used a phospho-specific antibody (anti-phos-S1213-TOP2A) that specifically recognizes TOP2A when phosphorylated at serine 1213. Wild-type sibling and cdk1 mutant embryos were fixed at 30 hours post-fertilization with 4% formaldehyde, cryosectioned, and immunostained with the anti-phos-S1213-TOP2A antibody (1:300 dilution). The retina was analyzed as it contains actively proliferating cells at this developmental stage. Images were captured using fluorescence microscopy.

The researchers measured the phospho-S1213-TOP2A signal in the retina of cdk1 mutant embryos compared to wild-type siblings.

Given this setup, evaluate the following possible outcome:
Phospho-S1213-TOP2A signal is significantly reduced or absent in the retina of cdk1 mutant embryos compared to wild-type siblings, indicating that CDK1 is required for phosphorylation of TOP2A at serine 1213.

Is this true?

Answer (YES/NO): YES